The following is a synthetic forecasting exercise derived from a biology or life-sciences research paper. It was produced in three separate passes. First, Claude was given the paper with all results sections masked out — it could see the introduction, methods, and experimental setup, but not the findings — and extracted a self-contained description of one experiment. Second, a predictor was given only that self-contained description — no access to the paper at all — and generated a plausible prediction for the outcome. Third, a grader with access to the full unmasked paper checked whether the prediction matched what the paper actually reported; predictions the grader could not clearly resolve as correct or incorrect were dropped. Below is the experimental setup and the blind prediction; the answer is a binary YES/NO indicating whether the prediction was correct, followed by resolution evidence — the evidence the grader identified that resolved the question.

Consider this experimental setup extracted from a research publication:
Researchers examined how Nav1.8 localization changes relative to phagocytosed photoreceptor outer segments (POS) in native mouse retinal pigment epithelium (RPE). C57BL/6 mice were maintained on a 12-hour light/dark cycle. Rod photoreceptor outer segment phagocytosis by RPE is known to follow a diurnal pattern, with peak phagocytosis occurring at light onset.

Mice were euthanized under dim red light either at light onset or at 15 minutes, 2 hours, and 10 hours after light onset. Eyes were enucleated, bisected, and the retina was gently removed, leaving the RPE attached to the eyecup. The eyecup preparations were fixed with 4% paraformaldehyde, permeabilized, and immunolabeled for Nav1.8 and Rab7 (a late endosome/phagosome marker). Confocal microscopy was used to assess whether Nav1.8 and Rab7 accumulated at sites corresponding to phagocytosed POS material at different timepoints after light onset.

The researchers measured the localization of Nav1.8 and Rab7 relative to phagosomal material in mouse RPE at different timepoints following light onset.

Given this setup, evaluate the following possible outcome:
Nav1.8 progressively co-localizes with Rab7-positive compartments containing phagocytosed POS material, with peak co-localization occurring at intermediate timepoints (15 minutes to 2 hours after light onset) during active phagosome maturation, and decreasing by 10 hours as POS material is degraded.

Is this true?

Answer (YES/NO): NO